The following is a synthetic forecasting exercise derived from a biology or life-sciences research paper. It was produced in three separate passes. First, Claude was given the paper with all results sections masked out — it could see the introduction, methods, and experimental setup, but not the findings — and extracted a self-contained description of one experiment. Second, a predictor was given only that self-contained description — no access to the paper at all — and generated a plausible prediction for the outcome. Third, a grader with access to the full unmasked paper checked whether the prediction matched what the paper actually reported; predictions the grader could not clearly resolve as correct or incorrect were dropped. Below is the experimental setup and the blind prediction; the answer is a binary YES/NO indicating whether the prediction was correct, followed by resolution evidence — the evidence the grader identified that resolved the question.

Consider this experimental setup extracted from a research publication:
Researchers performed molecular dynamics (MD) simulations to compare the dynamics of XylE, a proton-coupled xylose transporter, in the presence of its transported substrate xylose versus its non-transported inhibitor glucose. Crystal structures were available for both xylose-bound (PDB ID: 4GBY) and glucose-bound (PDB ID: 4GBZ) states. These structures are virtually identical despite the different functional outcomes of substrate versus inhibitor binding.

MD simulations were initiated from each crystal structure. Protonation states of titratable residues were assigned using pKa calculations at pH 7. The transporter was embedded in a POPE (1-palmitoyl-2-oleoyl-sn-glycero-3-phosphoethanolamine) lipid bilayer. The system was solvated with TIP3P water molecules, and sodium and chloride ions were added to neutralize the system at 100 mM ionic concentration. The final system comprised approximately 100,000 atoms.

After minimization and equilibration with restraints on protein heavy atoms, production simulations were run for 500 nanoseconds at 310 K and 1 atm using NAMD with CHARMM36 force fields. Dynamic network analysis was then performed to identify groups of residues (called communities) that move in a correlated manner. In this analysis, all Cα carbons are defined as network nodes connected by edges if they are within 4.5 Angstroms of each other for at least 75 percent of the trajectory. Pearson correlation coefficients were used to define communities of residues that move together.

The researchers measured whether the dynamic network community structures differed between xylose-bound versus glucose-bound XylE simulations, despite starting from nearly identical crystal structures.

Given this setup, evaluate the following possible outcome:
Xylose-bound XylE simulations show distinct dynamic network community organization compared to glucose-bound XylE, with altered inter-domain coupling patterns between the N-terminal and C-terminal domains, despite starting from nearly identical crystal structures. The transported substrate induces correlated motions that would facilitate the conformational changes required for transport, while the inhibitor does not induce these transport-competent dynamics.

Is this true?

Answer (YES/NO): YES